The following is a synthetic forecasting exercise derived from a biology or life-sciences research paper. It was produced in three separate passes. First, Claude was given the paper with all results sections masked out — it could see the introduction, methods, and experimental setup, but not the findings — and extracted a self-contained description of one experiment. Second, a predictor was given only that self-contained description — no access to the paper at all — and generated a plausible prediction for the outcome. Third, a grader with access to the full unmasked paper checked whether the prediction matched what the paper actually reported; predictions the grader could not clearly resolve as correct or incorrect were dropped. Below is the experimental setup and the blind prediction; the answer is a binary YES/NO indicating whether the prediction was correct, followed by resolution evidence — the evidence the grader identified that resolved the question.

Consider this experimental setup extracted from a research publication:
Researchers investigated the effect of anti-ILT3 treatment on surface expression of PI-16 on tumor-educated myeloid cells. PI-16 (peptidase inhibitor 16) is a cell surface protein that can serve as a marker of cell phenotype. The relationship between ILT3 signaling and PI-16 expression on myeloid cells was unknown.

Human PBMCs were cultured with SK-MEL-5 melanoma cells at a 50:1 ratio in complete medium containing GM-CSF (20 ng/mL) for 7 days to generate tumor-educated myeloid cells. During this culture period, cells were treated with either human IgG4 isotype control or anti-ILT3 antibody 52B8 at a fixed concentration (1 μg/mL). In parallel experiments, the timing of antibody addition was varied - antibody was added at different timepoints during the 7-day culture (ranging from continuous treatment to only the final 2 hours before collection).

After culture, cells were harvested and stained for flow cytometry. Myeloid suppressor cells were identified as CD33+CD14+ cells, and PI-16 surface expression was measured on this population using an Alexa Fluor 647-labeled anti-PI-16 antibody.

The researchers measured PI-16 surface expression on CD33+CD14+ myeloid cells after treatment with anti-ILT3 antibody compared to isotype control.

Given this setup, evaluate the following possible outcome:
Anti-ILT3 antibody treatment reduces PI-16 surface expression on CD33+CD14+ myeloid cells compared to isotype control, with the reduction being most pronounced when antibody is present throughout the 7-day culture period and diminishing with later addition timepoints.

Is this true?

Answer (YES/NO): NO